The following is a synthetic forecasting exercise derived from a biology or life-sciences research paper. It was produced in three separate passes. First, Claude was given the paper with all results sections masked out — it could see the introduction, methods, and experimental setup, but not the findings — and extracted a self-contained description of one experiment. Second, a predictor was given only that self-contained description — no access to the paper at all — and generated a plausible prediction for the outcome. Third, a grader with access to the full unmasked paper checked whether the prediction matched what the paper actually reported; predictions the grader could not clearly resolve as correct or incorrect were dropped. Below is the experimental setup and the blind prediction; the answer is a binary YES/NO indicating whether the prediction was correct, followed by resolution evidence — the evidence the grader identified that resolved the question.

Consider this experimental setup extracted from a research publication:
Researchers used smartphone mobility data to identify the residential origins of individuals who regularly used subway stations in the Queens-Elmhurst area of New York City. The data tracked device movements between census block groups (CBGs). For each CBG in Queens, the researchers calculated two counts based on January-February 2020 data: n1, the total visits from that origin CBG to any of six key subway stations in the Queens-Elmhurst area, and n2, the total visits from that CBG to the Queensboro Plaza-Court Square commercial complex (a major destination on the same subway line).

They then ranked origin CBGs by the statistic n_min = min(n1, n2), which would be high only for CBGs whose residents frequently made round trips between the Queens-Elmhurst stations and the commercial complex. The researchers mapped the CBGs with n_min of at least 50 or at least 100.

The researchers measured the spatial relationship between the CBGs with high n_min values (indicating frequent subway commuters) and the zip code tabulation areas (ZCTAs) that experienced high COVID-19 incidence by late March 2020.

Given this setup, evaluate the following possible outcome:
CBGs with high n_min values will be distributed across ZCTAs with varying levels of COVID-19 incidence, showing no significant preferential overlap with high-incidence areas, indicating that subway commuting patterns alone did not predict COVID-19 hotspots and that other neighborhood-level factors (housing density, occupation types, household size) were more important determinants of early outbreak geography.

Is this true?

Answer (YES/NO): NO